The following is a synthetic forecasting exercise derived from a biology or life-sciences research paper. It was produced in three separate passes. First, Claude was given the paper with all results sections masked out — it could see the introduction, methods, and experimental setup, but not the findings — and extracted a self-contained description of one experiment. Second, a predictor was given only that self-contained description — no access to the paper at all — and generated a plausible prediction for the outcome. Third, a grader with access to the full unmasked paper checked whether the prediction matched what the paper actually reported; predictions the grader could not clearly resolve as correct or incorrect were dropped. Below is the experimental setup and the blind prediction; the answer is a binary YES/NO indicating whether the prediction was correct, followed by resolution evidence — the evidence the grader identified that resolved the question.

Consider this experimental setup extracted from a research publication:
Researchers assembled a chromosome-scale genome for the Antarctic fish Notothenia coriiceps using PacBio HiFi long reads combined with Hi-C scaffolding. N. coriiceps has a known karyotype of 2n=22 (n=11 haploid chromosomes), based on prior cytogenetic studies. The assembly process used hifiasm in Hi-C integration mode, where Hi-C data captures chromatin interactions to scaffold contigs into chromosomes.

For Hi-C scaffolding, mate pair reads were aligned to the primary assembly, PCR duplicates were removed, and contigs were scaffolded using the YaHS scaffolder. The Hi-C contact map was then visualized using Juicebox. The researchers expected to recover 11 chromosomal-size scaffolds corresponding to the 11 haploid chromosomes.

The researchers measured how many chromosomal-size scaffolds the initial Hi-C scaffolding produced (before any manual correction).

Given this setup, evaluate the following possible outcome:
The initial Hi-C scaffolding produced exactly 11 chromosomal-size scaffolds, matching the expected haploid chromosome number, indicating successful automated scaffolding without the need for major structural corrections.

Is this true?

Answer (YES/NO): NO